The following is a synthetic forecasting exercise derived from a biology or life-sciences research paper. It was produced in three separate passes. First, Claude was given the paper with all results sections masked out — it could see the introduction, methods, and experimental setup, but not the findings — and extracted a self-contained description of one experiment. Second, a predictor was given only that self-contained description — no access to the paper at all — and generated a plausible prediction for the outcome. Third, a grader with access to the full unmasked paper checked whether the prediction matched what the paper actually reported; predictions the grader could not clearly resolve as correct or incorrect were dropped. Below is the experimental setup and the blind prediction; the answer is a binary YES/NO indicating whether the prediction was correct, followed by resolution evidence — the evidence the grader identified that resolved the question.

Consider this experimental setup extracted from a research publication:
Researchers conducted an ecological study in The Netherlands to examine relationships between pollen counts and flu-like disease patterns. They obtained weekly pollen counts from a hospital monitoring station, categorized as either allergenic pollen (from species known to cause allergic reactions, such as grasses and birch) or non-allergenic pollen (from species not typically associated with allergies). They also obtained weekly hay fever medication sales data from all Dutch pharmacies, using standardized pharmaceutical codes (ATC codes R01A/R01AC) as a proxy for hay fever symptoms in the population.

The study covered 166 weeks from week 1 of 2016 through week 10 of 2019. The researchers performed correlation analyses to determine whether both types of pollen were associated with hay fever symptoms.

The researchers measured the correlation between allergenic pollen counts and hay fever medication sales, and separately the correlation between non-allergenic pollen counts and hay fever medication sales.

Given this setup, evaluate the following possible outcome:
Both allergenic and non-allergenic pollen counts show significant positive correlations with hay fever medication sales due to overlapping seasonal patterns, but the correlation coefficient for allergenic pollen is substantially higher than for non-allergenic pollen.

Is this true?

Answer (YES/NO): NO